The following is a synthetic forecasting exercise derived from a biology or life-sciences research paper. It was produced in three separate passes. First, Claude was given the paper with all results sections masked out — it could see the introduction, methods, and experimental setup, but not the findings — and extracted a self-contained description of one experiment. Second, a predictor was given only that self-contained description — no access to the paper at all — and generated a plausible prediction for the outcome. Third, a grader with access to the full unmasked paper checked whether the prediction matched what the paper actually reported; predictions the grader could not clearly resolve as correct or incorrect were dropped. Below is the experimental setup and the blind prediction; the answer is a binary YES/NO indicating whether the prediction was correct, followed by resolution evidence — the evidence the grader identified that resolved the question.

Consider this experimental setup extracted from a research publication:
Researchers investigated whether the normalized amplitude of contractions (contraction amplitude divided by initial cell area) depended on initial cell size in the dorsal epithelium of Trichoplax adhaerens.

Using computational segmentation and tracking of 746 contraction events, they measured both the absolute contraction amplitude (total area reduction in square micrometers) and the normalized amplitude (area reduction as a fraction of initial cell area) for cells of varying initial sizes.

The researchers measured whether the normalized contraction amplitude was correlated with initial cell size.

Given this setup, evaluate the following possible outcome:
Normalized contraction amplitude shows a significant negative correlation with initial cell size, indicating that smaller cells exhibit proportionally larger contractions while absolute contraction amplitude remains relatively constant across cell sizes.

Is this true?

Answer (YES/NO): NO